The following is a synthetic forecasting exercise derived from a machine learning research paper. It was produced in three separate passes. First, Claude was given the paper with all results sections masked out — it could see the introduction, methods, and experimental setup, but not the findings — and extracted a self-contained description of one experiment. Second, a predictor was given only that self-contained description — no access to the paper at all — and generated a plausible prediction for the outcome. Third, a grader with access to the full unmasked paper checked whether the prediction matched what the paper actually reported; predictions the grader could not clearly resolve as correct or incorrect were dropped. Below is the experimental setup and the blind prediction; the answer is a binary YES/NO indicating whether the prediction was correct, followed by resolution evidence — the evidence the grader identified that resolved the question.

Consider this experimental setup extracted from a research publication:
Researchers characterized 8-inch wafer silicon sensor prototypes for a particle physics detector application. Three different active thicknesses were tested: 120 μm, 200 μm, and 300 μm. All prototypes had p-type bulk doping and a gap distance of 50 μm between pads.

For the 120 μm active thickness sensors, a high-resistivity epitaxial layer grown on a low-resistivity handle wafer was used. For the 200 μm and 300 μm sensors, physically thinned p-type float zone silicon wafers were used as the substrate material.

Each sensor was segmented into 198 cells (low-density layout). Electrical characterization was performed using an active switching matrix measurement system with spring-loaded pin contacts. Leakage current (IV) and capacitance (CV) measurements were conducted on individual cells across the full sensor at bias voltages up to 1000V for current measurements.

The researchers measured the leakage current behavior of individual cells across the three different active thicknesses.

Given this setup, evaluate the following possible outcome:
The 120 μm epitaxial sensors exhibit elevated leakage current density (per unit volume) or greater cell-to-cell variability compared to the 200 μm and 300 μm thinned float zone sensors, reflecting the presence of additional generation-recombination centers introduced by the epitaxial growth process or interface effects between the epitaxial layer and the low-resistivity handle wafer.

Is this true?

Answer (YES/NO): NO